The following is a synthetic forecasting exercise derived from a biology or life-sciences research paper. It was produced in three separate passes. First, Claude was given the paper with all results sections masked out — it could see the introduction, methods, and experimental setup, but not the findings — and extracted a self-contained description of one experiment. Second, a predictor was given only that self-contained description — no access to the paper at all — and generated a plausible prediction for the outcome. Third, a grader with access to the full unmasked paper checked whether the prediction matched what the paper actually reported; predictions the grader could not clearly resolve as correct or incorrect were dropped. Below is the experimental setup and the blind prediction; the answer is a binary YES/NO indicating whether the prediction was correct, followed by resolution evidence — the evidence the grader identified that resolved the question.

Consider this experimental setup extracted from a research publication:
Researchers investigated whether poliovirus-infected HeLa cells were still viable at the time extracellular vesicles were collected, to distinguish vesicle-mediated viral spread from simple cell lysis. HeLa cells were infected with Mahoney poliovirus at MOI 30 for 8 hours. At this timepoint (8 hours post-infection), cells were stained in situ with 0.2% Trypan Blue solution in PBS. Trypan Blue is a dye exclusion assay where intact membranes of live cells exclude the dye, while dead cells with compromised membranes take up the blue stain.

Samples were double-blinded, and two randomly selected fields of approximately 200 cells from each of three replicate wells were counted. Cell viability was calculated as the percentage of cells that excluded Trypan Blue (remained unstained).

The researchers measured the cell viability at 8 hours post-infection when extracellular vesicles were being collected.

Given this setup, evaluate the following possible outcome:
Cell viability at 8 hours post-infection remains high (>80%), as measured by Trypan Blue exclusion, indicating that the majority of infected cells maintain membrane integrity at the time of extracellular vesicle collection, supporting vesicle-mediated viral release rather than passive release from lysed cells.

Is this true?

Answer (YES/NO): YES